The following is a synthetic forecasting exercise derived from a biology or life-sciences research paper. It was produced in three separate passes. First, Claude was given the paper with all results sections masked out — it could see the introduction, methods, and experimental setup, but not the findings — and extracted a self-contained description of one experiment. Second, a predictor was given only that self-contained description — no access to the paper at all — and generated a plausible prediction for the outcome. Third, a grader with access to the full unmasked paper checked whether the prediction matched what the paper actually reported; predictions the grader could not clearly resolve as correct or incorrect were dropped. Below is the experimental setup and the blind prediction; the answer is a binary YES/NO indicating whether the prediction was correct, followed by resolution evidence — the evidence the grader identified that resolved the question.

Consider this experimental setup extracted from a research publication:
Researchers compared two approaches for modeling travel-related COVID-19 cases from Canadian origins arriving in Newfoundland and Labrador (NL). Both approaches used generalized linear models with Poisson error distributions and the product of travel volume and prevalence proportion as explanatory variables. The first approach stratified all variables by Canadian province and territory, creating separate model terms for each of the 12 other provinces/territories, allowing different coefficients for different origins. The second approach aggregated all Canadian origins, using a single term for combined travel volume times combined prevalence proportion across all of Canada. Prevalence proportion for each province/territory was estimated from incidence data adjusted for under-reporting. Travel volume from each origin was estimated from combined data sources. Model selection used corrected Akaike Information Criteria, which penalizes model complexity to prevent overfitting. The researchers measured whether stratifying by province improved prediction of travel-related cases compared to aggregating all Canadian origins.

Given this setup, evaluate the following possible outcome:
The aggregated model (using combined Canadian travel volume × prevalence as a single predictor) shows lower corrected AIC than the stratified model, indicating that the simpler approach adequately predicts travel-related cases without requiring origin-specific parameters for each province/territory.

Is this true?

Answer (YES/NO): NO